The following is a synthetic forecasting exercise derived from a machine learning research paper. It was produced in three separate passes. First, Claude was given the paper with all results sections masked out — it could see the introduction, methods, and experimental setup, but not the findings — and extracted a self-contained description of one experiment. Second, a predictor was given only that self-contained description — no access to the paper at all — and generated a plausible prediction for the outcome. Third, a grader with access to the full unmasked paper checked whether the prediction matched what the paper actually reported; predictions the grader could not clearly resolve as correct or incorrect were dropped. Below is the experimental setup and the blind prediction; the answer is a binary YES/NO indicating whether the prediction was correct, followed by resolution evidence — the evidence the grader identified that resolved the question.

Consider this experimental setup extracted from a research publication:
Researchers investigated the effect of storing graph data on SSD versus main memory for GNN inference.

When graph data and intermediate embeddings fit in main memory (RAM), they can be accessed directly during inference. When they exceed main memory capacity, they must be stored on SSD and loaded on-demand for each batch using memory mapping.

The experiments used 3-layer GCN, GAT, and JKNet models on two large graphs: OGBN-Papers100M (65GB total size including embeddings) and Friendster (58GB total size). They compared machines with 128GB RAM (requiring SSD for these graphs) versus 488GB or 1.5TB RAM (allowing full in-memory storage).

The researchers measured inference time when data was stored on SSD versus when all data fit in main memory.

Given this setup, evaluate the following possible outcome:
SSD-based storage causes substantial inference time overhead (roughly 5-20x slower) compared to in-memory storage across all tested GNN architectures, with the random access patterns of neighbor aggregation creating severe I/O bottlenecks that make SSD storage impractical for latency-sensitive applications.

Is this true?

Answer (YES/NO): NO